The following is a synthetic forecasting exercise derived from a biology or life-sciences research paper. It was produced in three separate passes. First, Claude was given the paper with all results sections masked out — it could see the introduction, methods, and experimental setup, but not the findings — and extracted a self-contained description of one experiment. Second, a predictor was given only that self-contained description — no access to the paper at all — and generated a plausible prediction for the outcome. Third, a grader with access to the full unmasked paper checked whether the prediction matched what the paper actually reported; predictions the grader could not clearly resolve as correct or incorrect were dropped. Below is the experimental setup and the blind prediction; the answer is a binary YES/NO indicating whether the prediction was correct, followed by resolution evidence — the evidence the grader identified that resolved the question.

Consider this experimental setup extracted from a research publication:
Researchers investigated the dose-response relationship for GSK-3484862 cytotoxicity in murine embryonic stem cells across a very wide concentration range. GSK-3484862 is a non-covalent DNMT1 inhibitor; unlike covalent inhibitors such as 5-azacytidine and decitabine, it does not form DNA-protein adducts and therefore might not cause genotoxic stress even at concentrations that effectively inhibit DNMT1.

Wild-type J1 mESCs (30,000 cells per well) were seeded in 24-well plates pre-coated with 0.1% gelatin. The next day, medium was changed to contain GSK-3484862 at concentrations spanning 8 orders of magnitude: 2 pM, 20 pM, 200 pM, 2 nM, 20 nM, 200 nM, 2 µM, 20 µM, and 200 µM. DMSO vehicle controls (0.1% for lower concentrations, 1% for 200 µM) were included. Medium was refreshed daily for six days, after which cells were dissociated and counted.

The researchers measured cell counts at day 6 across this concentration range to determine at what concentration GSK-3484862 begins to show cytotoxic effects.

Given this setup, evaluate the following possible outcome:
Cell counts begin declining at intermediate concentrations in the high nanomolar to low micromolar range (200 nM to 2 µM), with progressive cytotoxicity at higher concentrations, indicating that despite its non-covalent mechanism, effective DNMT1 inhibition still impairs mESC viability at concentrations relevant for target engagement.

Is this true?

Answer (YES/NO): NO